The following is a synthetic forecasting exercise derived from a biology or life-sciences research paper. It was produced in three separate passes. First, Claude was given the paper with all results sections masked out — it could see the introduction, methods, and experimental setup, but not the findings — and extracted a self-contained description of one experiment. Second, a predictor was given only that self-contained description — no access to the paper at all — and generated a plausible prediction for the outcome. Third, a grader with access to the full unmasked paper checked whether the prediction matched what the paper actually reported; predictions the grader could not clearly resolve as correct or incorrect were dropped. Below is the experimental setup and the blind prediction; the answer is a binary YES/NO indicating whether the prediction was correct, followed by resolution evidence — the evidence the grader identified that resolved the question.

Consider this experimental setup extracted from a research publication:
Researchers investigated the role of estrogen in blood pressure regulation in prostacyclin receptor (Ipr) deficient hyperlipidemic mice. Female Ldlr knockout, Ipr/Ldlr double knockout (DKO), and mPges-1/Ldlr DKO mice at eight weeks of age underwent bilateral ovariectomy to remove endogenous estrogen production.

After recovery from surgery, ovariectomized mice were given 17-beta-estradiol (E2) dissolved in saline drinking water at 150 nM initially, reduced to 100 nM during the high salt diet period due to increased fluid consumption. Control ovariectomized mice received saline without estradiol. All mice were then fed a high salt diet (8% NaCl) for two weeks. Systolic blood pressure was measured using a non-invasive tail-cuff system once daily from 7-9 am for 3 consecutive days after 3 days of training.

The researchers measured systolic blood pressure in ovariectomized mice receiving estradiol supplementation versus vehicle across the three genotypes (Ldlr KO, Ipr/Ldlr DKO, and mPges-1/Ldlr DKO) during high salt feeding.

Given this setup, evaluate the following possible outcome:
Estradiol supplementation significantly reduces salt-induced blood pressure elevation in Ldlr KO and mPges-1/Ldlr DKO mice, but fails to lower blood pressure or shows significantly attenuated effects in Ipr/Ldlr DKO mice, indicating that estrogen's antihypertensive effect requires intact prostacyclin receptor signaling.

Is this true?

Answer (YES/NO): NO